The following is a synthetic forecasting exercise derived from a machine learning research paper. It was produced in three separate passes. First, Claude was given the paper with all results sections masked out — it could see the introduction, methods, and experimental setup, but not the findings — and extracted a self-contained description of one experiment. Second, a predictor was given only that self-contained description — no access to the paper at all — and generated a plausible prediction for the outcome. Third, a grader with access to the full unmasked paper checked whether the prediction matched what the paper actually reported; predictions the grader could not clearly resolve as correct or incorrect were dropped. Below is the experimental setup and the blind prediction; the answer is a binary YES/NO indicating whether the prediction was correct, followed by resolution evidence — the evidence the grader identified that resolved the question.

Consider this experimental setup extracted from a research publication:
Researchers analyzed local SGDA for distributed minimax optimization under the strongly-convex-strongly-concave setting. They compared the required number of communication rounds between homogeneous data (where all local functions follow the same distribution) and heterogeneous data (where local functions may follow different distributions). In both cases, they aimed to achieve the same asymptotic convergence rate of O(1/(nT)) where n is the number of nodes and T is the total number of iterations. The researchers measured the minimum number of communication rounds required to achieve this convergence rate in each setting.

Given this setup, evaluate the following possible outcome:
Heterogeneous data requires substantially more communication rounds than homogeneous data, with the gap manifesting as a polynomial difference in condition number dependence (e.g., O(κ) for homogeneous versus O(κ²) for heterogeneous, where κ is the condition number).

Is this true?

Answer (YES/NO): NO